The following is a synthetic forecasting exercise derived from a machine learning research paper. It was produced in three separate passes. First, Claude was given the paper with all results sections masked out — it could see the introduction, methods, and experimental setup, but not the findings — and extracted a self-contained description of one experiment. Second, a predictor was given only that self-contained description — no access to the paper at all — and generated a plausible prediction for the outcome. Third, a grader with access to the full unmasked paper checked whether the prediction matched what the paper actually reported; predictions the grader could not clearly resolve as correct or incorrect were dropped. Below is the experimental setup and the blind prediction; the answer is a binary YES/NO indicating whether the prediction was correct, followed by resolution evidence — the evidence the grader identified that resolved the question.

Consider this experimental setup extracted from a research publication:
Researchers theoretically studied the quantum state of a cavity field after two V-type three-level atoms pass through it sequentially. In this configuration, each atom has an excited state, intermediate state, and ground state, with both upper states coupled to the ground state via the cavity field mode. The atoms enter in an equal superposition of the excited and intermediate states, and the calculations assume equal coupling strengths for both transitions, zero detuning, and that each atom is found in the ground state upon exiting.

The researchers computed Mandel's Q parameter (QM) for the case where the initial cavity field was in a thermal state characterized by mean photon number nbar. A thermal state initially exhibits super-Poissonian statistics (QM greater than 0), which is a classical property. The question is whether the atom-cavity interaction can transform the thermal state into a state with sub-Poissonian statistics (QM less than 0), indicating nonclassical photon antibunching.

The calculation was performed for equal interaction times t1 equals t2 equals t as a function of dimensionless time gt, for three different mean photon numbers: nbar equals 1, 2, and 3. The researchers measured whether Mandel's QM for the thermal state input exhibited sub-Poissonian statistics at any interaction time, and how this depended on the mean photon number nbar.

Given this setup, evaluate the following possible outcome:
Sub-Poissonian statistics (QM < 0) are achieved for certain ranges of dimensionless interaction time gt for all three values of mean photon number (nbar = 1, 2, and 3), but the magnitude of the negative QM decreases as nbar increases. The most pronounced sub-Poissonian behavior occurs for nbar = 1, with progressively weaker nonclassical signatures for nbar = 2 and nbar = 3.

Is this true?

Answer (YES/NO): NO